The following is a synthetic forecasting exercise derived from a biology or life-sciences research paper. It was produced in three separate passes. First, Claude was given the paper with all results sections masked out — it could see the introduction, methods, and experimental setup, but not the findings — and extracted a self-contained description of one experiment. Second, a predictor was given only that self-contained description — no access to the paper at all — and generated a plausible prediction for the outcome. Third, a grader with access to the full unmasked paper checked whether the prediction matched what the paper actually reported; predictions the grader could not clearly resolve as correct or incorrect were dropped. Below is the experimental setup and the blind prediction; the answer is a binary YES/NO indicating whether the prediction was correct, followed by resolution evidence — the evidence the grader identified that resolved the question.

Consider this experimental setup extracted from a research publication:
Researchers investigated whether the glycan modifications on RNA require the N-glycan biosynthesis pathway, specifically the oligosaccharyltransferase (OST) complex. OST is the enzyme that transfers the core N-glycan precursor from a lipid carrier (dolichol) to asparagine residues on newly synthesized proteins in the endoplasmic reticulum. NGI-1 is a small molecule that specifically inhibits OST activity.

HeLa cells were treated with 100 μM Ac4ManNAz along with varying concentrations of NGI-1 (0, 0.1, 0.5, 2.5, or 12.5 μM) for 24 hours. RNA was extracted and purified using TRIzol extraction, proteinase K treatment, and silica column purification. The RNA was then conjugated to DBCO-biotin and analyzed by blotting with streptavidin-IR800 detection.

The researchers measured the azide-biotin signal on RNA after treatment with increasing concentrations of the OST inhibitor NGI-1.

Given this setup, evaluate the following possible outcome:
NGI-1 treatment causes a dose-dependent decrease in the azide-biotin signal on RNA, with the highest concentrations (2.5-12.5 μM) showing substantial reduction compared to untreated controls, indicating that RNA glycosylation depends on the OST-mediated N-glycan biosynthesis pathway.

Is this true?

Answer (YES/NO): YES